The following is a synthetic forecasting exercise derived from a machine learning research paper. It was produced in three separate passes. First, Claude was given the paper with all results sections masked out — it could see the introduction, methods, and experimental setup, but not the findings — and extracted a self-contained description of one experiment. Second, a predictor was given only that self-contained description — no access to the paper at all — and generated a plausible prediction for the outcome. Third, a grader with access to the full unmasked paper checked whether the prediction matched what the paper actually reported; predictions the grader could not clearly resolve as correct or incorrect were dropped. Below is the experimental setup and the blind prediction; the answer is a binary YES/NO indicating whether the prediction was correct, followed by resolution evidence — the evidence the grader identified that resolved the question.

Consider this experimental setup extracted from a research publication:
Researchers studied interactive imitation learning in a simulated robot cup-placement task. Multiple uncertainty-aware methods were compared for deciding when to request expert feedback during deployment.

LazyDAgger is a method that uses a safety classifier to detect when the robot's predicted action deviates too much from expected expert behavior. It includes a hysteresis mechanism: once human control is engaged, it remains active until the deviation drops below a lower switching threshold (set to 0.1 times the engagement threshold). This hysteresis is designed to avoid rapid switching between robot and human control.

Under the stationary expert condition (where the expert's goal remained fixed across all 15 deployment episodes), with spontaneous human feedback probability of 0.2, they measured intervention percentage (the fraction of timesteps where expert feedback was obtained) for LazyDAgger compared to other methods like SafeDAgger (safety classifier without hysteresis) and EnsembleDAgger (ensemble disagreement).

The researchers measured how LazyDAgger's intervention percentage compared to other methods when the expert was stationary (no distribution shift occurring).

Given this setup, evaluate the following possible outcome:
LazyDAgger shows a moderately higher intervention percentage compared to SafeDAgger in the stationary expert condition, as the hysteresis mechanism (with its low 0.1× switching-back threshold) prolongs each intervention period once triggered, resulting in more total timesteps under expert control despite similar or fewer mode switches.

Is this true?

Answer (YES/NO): NO